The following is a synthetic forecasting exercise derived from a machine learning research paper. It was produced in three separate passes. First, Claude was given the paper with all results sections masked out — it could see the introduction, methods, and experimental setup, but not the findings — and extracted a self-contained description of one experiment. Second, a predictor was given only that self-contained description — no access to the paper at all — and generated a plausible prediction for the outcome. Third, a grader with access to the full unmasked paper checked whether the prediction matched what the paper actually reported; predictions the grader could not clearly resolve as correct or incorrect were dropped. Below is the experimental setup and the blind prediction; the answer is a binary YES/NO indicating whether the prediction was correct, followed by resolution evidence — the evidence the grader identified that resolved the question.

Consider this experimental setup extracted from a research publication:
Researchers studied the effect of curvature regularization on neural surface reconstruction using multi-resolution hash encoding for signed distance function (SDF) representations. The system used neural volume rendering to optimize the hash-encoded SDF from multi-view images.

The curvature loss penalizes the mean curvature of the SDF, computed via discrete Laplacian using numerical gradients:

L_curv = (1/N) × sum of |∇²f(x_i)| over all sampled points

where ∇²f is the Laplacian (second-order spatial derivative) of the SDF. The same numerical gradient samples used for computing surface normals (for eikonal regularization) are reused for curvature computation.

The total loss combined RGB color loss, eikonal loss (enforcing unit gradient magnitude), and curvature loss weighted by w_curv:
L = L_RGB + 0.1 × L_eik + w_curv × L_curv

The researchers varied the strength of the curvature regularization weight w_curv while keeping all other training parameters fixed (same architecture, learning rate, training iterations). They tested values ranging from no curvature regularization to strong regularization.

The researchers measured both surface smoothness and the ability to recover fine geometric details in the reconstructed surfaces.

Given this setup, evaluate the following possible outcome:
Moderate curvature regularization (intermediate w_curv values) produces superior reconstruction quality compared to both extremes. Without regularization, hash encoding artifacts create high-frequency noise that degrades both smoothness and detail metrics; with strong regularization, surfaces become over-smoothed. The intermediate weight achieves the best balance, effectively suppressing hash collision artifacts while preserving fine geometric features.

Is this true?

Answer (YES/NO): NO